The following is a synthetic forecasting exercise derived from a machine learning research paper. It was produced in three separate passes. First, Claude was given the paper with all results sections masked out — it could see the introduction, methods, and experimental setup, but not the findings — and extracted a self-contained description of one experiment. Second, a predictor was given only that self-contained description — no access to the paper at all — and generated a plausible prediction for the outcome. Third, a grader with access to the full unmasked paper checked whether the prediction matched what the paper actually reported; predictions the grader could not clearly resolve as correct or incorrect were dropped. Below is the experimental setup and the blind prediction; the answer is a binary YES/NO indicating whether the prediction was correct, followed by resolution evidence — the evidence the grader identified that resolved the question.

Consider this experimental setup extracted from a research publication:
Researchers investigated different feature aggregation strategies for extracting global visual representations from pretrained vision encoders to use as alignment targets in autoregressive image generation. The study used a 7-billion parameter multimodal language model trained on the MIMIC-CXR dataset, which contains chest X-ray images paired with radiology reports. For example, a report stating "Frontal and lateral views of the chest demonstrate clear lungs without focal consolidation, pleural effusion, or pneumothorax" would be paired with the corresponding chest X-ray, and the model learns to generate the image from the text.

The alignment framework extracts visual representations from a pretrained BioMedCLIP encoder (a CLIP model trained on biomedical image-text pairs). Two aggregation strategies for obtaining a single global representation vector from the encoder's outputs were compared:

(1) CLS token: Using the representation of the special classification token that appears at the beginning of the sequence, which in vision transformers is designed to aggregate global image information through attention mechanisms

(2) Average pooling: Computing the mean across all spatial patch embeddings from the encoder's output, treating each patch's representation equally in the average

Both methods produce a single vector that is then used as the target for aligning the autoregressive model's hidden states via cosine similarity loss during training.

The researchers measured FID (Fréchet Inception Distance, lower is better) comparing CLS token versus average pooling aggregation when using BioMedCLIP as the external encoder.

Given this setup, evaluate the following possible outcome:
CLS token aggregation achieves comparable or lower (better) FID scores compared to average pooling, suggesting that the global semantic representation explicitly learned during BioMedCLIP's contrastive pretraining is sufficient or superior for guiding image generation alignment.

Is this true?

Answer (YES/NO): YES